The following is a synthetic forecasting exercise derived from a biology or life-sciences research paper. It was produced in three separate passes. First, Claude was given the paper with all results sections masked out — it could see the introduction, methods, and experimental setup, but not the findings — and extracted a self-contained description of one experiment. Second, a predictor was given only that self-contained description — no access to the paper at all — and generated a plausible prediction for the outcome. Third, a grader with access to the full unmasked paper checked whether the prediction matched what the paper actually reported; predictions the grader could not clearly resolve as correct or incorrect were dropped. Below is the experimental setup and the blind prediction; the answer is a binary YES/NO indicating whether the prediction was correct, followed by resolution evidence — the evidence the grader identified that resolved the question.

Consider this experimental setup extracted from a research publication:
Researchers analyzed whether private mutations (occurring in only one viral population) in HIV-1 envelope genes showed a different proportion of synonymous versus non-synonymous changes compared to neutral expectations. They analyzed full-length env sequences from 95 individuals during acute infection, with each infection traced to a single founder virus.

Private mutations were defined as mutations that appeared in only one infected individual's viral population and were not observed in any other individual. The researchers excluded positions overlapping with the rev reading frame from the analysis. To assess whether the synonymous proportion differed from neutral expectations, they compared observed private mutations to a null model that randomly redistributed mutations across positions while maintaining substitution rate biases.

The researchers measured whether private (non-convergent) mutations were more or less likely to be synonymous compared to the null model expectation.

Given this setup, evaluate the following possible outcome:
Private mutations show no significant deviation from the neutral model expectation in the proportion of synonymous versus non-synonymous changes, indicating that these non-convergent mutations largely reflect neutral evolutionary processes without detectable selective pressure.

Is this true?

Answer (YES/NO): NO